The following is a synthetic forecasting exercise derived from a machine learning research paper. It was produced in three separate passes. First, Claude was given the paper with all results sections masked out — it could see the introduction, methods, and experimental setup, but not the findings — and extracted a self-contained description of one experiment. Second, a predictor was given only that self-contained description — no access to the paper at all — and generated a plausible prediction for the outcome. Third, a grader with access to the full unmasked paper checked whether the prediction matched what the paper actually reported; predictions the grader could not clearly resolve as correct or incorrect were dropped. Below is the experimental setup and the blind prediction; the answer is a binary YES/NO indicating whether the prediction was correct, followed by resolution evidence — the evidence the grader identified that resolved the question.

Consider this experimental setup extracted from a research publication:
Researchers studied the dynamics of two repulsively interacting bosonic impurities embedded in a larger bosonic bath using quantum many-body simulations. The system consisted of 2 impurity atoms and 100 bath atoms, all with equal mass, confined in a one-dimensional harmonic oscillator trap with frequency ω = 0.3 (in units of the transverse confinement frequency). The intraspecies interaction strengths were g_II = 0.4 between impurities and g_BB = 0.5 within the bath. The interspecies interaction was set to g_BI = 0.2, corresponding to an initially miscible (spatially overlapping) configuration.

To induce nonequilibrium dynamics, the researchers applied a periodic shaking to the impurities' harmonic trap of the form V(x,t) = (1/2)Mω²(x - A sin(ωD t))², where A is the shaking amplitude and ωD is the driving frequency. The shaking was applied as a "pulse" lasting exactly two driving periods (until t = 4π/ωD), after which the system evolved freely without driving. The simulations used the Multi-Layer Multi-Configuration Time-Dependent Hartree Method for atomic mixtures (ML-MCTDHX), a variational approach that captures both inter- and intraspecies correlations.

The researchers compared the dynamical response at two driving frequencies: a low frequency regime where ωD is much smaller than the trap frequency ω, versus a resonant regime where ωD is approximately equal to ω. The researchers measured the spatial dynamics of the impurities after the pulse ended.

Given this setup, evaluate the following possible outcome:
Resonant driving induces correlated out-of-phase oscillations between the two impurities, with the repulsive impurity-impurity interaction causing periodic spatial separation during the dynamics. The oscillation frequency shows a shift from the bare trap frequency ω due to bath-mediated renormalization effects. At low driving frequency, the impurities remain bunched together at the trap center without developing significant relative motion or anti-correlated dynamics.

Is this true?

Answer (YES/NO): NO